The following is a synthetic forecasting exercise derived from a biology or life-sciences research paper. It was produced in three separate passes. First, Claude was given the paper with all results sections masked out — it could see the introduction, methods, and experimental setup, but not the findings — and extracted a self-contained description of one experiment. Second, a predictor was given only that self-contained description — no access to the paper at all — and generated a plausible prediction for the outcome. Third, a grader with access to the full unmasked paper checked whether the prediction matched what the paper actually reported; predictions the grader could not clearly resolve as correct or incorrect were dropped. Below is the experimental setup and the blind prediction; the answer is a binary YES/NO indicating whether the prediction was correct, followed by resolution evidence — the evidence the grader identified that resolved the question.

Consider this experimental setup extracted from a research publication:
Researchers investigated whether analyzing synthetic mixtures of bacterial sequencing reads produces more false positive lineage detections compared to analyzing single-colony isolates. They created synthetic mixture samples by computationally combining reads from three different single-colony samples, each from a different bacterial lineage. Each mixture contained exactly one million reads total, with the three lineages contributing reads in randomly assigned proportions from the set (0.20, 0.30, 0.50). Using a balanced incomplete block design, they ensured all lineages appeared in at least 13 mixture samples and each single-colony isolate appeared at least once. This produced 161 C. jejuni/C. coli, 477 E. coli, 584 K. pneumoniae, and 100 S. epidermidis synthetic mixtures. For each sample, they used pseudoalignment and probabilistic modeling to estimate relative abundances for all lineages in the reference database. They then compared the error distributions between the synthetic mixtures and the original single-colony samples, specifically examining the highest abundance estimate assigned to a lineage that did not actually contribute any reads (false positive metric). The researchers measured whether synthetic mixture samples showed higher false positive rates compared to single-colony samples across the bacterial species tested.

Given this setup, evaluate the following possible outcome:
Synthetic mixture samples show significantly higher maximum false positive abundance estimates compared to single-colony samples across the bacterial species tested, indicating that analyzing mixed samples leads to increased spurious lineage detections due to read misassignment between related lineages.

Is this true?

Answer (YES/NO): NO